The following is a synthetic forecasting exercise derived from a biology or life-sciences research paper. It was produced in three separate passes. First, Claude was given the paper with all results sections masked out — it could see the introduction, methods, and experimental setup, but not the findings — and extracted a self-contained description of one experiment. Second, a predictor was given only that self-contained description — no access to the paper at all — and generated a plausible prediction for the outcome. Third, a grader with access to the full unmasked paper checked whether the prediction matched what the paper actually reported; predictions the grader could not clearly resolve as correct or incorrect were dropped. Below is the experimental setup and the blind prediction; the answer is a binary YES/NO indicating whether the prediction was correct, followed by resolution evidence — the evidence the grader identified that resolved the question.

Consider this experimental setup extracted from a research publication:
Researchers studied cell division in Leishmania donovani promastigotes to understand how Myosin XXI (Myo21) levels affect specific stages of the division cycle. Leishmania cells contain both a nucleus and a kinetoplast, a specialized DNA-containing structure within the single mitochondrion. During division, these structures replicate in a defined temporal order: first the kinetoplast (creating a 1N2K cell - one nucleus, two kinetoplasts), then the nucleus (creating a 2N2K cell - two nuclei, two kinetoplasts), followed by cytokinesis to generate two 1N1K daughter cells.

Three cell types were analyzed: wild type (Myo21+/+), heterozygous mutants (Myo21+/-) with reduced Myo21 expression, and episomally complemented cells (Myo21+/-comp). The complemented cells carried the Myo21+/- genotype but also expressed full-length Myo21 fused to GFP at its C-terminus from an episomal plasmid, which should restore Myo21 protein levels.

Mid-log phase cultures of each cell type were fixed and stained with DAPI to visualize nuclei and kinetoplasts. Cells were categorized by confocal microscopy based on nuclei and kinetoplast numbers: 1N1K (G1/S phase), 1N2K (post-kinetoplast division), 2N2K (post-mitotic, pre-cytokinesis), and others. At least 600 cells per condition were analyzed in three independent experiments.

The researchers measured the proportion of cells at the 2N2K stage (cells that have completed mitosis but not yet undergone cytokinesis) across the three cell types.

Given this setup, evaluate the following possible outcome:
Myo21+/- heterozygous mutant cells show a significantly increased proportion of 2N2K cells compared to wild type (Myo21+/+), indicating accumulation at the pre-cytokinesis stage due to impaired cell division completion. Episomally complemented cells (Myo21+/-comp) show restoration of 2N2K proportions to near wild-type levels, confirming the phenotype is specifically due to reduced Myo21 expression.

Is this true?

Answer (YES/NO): YES